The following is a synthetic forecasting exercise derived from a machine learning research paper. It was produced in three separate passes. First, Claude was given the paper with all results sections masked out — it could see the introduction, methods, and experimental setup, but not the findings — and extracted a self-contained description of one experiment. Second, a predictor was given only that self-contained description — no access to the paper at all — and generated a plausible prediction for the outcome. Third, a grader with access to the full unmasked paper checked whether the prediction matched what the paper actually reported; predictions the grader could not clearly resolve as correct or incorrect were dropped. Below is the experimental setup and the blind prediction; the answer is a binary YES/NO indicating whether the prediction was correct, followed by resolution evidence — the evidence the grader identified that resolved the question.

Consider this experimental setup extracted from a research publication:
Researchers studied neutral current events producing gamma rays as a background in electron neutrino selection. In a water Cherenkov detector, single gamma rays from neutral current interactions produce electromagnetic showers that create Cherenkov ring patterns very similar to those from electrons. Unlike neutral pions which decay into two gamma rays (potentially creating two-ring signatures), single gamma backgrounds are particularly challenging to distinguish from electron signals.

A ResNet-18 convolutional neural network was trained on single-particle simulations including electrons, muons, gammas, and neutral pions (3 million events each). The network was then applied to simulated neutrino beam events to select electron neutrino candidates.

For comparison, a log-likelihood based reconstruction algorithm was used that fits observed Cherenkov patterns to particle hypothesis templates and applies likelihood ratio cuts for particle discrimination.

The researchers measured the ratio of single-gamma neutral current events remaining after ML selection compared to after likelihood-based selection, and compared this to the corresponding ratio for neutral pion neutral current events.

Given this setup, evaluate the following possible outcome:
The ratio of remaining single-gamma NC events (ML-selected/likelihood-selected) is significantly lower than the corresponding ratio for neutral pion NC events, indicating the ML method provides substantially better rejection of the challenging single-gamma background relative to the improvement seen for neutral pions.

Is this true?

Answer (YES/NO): NO